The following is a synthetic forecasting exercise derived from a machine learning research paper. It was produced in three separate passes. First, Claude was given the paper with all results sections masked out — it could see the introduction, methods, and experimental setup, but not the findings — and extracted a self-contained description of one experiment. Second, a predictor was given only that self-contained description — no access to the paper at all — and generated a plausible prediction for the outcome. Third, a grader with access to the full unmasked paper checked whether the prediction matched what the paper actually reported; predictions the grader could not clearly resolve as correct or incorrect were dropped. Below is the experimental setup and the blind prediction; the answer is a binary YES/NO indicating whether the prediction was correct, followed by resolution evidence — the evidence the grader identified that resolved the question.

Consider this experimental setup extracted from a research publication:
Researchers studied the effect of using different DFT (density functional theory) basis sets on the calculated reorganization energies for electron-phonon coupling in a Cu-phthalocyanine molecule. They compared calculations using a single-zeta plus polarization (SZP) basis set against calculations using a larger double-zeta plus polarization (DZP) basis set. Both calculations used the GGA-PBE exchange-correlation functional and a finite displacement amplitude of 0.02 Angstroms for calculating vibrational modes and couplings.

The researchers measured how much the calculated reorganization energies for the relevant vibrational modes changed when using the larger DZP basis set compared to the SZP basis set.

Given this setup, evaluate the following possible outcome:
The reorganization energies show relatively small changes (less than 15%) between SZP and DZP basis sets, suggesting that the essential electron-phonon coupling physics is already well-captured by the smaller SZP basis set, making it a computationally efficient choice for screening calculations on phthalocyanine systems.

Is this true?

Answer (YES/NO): YES